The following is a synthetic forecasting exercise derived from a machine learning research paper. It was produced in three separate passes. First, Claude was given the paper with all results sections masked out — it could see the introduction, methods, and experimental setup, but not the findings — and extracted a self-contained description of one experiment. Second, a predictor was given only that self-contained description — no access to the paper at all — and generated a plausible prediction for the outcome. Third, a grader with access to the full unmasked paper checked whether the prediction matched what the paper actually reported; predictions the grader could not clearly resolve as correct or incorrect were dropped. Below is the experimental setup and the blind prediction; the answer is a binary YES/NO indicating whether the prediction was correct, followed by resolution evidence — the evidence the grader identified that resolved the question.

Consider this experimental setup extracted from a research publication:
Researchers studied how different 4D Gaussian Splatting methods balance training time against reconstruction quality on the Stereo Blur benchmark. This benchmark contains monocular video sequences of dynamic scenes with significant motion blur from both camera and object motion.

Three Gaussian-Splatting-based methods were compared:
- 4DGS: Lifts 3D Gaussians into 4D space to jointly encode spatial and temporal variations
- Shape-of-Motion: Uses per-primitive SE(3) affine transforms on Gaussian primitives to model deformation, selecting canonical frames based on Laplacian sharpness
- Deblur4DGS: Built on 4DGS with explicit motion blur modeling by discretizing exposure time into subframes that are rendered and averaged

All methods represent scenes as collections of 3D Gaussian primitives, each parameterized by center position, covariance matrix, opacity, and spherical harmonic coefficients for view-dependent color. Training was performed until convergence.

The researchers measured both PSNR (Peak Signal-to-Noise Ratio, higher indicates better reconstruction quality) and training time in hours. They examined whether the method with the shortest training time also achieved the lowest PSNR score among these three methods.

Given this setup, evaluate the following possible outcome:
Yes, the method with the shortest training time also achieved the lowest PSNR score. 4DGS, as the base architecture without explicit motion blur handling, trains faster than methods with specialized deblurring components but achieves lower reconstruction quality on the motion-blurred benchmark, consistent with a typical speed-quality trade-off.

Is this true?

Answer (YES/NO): YES